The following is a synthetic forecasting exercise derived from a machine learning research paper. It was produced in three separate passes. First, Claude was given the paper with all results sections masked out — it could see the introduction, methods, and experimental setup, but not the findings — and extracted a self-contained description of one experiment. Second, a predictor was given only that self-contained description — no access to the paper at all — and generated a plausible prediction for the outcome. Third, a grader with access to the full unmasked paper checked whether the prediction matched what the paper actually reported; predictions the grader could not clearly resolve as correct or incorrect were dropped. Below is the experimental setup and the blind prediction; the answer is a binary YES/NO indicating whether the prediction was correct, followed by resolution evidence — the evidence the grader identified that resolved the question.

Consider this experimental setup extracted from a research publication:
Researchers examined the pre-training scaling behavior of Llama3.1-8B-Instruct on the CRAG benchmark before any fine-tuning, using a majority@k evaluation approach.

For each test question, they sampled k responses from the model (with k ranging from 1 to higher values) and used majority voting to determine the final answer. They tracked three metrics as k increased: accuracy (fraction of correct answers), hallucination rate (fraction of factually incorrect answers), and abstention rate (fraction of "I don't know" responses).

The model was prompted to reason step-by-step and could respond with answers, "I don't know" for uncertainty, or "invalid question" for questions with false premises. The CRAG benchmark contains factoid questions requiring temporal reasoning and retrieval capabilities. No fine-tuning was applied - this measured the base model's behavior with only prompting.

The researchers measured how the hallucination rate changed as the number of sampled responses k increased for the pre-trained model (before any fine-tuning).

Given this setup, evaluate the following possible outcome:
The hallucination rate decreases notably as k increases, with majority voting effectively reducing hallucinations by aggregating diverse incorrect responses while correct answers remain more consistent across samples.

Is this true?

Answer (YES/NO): YES